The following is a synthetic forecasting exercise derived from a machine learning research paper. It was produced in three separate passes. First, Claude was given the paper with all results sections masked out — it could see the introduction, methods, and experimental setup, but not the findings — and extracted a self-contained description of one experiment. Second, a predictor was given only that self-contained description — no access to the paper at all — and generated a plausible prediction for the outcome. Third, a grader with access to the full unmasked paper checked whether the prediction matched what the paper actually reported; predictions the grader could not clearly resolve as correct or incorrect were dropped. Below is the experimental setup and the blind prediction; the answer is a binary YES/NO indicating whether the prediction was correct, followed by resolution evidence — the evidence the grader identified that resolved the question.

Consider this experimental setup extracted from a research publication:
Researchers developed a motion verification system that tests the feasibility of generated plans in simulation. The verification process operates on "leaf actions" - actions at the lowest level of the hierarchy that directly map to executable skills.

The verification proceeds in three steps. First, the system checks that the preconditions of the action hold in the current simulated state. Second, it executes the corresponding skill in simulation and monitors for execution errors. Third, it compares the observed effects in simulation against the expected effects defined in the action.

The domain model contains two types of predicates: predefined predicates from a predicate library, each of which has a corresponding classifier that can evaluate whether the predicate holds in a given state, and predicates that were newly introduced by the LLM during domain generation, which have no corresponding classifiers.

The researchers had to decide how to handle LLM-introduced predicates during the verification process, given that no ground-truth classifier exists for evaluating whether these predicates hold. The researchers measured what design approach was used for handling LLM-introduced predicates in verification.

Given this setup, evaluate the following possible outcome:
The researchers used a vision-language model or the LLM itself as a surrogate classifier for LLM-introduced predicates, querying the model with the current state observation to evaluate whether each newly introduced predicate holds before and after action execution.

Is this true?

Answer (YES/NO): NO